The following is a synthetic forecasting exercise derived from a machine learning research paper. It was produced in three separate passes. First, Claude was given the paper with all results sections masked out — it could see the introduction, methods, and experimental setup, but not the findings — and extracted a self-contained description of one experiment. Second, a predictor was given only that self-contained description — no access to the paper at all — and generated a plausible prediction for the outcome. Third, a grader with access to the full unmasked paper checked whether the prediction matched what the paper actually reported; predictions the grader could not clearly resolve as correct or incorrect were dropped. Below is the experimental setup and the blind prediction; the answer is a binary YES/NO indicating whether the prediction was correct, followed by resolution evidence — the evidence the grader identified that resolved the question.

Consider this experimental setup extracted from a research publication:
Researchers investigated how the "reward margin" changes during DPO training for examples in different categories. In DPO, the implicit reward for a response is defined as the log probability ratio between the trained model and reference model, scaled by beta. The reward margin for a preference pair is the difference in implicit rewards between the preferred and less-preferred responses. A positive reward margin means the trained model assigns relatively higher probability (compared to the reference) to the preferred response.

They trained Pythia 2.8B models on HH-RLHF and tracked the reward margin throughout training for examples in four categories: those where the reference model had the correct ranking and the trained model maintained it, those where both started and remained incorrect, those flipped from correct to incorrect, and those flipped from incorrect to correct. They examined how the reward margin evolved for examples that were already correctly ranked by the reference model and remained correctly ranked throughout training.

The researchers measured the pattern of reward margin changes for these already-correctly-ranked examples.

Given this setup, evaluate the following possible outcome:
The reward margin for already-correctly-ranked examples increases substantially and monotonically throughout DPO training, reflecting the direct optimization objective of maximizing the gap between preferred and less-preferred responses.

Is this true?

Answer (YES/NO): YES